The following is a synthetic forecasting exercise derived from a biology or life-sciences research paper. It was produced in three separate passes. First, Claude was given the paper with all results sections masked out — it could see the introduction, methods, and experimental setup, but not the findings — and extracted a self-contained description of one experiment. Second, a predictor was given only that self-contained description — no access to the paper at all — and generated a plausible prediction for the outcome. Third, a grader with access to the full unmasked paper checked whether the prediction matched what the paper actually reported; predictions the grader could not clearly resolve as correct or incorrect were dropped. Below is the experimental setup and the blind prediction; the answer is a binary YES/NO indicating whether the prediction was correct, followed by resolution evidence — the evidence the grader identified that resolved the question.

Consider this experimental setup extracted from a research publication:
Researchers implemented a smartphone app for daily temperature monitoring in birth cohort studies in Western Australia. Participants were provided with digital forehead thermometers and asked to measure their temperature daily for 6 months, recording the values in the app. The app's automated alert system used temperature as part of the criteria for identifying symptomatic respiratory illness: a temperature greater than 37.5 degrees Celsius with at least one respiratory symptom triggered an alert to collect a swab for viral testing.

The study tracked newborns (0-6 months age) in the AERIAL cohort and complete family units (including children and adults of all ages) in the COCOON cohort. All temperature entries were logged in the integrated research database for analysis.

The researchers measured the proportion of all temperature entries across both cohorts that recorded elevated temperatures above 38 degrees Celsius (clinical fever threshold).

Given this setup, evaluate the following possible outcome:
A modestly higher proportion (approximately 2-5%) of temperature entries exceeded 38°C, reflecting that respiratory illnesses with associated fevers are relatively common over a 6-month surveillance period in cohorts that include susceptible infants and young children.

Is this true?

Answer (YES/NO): NO